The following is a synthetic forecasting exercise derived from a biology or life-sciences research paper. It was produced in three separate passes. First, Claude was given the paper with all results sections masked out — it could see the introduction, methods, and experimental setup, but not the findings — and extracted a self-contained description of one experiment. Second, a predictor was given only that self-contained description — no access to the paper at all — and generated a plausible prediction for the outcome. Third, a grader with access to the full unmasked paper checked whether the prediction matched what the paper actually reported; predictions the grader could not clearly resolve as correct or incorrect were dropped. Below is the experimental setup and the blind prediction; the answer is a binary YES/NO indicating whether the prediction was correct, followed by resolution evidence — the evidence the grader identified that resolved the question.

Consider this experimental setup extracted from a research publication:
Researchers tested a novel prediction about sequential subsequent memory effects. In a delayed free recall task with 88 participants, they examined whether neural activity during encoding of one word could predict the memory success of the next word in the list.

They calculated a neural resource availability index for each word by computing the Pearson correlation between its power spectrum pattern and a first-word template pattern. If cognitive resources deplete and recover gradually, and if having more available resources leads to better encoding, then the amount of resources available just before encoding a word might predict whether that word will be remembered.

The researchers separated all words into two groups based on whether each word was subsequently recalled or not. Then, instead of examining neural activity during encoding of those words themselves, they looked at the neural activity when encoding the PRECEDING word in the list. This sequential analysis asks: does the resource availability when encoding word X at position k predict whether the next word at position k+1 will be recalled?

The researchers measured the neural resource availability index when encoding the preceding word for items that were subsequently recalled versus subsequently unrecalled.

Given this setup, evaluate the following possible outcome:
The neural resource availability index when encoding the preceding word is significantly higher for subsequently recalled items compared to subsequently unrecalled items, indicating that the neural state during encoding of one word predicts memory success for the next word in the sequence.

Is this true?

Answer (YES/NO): YES